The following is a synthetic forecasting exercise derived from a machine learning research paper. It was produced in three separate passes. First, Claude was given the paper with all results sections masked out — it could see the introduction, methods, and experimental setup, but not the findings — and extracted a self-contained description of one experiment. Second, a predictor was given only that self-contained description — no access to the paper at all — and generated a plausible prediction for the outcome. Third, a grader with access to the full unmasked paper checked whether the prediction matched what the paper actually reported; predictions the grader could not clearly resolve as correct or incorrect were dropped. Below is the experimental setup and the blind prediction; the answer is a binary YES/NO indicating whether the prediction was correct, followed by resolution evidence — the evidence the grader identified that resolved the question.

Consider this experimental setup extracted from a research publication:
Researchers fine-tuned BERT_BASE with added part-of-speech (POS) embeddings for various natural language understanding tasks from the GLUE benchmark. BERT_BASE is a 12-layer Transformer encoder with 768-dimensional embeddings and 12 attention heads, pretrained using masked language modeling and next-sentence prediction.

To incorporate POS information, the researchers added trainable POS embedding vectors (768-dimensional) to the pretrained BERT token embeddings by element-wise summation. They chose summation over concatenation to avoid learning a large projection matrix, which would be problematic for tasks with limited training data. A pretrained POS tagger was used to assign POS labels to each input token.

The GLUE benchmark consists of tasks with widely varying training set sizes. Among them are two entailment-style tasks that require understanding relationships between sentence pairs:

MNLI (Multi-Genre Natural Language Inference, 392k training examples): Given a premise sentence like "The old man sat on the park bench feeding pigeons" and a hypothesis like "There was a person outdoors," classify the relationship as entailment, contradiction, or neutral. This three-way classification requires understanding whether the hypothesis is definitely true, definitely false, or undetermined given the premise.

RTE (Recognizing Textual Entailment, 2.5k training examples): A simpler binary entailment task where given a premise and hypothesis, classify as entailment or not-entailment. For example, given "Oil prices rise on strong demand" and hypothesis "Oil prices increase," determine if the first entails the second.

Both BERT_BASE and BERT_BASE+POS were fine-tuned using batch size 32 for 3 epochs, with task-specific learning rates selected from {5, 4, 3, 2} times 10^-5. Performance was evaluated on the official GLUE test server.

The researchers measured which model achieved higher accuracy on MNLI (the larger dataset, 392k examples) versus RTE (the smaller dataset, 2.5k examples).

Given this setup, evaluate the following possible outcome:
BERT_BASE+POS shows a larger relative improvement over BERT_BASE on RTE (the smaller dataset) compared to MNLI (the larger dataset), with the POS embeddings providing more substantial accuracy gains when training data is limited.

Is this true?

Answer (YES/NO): YES